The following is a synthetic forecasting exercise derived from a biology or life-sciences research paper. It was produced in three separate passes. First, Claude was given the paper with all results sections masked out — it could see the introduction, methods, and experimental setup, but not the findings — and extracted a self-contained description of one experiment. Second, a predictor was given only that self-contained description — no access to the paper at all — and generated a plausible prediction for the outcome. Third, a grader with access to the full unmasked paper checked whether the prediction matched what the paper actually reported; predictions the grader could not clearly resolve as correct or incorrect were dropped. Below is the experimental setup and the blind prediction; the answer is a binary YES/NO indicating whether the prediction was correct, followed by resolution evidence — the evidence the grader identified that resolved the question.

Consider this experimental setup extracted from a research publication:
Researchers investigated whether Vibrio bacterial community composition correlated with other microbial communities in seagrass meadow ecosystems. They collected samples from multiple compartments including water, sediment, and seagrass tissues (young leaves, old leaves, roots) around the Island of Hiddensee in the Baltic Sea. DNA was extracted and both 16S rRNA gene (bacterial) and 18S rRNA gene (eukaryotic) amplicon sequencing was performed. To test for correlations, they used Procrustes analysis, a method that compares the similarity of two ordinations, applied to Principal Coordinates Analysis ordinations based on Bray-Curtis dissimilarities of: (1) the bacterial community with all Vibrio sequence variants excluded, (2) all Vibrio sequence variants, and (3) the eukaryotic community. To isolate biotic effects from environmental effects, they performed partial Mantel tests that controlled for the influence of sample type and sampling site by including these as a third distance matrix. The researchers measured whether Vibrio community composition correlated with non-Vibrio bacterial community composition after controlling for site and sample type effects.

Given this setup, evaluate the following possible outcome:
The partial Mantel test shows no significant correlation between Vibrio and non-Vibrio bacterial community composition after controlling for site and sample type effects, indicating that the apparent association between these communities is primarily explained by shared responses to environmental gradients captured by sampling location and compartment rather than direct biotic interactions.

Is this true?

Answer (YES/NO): NO